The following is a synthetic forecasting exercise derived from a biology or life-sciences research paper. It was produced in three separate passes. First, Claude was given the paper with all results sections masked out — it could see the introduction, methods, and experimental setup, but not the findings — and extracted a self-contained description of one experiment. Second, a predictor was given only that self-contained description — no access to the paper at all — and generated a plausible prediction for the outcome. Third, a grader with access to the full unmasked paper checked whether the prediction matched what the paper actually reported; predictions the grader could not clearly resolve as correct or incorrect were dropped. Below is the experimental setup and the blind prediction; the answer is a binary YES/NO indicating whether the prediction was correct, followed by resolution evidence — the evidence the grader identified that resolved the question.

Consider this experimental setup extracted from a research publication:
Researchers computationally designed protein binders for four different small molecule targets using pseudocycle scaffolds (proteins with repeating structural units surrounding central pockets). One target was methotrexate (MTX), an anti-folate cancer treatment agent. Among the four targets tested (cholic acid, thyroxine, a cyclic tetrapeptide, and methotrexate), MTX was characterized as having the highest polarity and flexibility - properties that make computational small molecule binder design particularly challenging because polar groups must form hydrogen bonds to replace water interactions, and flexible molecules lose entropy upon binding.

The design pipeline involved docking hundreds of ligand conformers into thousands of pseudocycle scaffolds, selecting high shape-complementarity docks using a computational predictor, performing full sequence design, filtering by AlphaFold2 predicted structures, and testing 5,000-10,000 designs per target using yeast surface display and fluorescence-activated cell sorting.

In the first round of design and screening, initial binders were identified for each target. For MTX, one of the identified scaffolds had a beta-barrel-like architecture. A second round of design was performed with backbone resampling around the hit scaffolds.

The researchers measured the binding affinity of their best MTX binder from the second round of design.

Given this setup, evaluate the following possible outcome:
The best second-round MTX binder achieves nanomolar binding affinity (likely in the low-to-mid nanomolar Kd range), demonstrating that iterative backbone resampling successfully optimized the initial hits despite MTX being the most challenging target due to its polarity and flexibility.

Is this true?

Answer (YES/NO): NO